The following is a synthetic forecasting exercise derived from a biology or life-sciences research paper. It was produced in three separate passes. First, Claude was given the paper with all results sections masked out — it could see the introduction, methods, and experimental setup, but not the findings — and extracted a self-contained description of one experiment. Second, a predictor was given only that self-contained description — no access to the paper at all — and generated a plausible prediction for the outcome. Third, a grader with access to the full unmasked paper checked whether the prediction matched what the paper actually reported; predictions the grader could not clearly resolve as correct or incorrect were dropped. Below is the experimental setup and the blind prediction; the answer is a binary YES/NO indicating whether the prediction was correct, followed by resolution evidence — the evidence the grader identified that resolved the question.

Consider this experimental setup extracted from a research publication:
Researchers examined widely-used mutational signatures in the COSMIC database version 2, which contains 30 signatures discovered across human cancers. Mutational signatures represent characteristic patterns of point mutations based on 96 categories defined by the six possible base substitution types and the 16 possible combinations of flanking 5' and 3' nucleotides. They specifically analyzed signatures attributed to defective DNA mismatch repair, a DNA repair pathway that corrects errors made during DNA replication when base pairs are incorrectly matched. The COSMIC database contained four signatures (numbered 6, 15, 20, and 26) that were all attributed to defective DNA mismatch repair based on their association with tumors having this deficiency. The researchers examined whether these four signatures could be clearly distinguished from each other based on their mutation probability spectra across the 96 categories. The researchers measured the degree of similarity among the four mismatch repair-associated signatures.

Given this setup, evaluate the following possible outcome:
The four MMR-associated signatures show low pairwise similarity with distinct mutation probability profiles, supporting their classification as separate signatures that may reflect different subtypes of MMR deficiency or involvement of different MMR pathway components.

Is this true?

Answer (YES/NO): NO